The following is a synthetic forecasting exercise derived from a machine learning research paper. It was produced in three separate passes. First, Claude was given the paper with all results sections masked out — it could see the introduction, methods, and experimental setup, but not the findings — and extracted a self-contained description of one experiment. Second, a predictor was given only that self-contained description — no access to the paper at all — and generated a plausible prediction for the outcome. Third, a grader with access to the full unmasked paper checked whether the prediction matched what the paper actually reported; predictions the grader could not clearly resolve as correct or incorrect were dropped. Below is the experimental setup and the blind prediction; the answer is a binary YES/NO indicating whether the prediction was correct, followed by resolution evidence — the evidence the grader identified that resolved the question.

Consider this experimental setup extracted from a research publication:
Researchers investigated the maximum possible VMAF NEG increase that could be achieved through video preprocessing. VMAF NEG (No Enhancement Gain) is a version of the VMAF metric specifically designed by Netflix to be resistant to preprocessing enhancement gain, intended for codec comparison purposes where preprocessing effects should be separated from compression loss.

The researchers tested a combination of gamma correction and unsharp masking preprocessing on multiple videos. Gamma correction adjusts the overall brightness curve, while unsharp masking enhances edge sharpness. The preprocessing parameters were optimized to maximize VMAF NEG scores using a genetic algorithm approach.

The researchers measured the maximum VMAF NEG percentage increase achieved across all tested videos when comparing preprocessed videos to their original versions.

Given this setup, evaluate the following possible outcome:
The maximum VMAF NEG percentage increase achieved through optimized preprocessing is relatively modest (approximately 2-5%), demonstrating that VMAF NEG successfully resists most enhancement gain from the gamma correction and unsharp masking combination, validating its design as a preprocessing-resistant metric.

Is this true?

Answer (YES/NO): NO